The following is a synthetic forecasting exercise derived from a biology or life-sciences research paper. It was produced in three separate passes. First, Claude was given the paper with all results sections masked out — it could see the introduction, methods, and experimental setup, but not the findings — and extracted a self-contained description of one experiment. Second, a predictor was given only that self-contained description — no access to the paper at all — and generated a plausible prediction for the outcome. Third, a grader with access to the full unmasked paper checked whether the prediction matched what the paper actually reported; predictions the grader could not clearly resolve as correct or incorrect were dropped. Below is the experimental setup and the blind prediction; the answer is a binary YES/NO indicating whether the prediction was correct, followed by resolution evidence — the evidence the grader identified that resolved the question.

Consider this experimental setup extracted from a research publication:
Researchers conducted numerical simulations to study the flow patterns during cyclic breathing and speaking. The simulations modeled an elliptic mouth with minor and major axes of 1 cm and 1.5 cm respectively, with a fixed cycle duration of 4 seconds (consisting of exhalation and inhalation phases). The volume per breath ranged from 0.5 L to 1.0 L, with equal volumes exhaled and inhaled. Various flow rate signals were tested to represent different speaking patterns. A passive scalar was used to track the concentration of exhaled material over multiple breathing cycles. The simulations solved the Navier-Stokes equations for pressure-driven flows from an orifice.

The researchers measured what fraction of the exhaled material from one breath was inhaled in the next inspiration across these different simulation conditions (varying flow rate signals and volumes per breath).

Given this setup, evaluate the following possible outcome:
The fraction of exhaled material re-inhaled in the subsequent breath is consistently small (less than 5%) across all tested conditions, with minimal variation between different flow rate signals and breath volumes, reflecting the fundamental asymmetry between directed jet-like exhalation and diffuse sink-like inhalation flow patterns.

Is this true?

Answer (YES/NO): NO